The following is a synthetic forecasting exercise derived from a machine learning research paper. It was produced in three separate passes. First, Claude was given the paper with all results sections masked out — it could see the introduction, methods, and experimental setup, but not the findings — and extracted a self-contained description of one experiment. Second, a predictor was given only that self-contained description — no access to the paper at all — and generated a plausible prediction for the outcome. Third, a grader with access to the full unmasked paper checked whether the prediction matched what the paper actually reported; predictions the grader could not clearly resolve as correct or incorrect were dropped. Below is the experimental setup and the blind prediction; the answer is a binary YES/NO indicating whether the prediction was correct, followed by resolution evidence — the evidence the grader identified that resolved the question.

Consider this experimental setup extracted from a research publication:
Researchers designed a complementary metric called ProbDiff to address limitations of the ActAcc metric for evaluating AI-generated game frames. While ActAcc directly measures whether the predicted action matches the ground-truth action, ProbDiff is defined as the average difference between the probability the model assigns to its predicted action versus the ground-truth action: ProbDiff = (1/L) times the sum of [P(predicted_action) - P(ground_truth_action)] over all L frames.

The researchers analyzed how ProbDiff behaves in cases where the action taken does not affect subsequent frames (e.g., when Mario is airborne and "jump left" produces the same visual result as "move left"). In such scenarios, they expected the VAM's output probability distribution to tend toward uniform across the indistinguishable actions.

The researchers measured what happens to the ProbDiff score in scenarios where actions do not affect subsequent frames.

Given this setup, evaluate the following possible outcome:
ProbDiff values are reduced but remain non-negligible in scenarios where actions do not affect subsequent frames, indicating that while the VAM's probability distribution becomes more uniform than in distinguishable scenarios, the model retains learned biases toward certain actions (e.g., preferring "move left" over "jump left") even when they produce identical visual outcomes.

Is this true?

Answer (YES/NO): NO